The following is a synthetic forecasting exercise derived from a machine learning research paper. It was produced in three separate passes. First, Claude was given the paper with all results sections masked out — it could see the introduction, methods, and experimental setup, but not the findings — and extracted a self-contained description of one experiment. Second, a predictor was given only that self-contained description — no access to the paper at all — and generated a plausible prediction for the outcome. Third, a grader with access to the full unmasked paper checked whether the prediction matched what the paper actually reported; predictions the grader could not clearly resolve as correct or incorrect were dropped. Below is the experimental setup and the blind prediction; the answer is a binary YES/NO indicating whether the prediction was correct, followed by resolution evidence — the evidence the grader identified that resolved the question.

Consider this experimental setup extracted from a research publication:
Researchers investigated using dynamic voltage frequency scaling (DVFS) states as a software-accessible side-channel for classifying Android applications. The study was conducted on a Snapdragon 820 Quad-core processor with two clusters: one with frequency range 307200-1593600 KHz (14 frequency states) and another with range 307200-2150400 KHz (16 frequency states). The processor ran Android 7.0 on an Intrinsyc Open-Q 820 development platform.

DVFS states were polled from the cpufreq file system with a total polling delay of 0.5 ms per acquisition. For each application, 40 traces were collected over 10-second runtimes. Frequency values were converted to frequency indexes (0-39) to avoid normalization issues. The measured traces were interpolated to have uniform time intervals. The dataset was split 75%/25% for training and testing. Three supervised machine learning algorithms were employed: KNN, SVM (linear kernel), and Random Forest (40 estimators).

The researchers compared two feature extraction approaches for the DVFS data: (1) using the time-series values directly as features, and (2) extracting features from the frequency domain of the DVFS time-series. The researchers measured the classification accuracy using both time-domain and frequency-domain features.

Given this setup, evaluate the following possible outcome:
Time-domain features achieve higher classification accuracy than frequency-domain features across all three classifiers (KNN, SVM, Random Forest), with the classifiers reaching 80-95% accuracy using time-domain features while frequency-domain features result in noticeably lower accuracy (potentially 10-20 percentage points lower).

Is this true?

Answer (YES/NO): NO